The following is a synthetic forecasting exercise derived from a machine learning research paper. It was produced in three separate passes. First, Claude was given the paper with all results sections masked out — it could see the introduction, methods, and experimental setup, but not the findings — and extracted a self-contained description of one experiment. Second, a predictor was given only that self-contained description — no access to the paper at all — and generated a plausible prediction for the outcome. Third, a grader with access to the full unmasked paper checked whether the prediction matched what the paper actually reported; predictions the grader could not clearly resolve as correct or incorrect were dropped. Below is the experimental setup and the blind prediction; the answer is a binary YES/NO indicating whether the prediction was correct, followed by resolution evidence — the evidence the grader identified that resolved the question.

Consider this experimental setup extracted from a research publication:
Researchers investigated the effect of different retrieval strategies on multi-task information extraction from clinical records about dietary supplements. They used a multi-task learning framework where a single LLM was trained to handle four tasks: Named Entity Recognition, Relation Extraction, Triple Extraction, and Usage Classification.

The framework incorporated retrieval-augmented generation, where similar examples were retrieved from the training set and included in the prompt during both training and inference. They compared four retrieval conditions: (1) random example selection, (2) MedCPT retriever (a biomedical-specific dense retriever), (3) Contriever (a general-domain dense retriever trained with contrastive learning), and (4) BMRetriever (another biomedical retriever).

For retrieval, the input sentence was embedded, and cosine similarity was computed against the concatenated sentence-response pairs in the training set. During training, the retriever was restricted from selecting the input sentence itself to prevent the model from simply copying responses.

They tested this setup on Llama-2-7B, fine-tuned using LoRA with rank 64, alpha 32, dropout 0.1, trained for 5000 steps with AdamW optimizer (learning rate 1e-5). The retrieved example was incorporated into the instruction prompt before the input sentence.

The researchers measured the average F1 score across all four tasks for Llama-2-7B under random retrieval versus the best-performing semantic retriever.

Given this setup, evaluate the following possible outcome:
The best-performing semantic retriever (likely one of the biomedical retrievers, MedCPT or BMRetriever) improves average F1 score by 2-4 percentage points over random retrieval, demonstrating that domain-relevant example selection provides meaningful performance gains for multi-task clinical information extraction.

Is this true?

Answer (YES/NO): NO